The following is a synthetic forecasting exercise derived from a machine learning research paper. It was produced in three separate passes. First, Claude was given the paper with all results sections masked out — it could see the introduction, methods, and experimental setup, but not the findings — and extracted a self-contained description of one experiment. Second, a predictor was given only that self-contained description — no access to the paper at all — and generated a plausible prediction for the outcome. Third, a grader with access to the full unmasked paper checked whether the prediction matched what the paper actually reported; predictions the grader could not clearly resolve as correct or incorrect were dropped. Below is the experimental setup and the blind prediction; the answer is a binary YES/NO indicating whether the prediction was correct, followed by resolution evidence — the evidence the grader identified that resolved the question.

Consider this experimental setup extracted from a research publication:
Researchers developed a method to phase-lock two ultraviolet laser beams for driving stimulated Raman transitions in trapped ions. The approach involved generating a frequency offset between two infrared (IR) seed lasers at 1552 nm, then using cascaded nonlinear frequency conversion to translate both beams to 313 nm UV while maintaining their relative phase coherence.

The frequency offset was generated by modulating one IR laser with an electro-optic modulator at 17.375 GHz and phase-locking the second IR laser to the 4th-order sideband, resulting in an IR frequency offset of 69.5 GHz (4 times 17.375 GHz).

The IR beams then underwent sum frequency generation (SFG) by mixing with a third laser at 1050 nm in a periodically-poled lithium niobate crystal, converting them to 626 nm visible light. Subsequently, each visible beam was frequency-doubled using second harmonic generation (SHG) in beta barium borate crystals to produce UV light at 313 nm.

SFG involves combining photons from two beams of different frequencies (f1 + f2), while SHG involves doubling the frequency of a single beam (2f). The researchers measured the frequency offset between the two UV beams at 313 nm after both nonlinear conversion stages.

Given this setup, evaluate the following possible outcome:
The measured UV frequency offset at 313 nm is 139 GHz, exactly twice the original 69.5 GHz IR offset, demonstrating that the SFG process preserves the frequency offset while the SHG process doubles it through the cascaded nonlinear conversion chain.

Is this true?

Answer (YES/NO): YES